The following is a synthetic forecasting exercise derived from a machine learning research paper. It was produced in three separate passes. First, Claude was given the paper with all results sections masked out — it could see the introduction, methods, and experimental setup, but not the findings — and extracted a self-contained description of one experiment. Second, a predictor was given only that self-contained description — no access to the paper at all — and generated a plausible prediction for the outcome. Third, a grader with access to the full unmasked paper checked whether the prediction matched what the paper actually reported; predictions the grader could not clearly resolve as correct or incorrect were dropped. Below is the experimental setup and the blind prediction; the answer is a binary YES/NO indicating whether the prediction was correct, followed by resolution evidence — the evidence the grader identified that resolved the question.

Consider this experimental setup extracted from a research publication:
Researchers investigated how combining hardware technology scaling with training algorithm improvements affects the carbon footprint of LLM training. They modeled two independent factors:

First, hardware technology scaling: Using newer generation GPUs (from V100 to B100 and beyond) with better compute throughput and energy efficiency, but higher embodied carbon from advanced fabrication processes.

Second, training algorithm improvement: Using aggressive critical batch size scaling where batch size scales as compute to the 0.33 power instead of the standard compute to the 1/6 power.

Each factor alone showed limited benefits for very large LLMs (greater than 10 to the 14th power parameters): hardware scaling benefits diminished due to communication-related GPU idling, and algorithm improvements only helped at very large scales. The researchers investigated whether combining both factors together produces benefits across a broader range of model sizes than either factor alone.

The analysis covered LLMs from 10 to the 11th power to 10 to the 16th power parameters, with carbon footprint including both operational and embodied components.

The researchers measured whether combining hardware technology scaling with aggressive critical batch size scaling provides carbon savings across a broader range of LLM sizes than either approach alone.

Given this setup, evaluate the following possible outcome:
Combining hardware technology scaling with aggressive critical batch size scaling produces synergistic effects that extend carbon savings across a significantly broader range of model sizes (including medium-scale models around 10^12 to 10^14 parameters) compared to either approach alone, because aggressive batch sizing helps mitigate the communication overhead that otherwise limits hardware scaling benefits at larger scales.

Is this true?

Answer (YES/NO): YES